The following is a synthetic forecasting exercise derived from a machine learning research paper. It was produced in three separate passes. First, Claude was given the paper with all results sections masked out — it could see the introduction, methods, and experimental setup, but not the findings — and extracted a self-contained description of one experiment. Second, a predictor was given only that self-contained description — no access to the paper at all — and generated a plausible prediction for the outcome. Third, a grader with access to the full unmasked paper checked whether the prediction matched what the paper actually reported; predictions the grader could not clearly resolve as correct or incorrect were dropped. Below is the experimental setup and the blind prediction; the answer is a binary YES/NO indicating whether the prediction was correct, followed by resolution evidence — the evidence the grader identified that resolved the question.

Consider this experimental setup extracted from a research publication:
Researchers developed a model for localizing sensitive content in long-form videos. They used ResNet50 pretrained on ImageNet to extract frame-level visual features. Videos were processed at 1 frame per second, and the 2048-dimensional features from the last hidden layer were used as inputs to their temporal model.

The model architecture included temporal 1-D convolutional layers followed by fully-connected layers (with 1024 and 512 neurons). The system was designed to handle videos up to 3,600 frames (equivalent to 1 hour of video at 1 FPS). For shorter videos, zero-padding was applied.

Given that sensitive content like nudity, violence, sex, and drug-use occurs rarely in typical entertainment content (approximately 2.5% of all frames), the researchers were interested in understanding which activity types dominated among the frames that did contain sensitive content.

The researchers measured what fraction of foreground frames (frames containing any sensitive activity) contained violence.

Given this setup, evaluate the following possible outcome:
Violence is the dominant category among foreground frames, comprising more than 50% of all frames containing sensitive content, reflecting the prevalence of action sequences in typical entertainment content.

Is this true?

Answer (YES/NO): NO